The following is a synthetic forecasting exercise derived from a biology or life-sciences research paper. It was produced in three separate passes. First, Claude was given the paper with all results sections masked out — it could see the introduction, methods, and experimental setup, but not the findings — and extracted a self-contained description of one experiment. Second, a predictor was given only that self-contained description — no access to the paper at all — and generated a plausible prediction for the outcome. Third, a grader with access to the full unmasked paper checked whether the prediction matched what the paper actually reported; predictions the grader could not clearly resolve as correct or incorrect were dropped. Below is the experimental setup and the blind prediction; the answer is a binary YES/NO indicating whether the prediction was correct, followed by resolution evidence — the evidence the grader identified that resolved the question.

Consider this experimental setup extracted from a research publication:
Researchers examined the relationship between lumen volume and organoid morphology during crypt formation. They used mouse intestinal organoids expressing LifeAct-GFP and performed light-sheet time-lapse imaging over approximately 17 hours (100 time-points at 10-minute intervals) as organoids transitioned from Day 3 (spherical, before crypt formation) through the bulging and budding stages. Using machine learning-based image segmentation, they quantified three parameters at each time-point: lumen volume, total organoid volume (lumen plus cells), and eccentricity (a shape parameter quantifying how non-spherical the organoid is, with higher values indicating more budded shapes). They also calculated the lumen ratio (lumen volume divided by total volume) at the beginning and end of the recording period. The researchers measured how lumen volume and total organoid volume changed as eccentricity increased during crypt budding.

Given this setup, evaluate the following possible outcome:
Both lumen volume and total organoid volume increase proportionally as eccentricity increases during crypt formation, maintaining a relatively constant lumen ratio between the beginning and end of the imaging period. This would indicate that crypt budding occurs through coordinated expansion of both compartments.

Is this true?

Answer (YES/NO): NO